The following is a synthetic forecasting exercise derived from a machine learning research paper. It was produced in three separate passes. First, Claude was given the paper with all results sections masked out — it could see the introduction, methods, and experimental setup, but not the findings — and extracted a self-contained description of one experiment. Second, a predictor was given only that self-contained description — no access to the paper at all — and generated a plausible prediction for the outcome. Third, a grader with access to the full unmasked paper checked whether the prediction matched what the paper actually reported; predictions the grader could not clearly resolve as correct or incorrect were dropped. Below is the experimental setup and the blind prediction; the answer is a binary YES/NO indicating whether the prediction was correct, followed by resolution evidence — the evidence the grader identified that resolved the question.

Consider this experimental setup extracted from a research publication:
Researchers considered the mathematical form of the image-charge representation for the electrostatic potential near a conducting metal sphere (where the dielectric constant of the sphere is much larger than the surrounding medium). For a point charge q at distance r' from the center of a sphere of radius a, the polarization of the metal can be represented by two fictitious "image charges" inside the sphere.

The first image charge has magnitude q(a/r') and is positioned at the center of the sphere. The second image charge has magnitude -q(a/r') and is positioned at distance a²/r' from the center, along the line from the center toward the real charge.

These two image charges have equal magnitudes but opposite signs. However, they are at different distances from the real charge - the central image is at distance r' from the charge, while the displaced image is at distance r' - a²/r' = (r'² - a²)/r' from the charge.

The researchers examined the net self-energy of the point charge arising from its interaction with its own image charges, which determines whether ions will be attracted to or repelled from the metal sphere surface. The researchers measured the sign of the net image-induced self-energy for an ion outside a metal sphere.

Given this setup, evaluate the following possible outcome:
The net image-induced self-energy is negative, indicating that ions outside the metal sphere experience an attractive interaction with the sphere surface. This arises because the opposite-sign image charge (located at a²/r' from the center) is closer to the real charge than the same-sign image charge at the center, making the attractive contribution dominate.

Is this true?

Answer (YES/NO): YES